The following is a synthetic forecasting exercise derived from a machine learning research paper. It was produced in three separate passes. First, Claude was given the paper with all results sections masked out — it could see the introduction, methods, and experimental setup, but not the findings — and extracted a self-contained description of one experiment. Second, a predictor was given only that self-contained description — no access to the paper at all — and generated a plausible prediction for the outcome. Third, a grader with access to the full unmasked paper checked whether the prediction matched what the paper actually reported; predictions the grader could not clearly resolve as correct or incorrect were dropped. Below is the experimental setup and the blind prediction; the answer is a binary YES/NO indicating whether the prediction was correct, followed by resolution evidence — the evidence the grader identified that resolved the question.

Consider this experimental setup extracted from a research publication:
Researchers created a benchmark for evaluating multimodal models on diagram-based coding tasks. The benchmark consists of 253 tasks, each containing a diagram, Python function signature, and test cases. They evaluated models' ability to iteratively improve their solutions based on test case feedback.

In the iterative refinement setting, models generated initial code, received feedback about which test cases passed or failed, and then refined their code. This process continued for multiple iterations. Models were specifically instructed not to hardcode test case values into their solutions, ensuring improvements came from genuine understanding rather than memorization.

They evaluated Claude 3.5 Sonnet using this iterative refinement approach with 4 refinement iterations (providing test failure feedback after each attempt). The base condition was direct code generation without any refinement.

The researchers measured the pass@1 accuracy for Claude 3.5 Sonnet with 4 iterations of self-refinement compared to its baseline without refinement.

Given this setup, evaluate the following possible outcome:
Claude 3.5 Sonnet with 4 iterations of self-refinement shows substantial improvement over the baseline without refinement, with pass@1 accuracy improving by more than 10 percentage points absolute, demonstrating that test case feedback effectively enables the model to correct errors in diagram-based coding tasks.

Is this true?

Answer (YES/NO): YES